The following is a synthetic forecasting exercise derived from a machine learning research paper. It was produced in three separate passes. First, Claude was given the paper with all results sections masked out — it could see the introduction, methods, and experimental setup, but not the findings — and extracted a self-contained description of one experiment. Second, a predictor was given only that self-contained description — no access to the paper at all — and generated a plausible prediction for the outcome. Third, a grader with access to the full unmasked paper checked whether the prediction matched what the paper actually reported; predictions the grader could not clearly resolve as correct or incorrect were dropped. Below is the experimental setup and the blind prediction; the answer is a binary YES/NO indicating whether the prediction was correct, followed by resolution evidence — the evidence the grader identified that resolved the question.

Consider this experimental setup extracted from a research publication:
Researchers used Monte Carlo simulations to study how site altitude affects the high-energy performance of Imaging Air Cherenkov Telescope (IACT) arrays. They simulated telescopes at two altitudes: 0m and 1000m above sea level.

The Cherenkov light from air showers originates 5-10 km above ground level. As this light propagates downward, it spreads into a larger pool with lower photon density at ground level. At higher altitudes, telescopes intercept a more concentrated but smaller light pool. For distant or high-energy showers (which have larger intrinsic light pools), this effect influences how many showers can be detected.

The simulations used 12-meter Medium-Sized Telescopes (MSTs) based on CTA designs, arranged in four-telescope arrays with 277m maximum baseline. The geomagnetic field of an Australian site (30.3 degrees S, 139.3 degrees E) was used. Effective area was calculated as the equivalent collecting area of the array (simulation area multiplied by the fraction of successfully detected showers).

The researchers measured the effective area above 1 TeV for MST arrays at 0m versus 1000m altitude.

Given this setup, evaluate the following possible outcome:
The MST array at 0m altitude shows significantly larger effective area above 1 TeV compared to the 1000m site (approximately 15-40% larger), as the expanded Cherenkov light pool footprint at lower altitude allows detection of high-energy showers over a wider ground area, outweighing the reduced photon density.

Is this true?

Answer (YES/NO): YES